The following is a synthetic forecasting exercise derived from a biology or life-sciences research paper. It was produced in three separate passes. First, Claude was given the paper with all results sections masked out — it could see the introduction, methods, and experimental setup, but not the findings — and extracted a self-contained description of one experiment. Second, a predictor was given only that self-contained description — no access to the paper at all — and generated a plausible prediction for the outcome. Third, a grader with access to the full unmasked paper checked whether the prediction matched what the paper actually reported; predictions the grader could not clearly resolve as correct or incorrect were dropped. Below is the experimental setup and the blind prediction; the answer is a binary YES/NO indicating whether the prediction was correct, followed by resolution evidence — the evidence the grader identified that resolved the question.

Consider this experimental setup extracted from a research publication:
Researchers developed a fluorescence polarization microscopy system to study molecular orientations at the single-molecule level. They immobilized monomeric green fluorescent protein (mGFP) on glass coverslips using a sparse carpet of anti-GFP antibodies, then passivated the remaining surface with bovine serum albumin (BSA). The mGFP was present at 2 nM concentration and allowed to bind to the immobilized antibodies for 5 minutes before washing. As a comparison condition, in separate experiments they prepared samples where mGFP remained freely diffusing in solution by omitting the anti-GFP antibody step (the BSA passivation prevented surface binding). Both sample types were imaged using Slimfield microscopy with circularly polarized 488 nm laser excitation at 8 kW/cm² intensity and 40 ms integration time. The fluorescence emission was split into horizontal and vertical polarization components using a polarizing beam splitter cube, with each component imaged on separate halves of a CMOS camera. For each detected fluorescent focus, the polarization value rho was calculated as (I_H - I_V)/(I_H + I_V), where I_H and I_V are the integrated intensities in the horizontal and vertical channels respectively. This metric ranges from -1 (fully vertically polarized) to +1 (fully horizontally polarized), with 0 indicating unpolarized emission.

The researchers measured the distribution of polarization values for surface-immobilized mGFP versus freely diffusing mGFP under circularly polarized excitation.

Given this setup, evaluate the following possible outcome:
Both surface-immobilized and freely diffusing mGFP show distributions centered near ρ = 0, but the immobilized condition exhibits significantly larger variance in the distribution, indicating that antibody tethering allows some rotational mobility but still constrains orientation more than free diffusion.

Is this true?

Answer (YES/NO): NO